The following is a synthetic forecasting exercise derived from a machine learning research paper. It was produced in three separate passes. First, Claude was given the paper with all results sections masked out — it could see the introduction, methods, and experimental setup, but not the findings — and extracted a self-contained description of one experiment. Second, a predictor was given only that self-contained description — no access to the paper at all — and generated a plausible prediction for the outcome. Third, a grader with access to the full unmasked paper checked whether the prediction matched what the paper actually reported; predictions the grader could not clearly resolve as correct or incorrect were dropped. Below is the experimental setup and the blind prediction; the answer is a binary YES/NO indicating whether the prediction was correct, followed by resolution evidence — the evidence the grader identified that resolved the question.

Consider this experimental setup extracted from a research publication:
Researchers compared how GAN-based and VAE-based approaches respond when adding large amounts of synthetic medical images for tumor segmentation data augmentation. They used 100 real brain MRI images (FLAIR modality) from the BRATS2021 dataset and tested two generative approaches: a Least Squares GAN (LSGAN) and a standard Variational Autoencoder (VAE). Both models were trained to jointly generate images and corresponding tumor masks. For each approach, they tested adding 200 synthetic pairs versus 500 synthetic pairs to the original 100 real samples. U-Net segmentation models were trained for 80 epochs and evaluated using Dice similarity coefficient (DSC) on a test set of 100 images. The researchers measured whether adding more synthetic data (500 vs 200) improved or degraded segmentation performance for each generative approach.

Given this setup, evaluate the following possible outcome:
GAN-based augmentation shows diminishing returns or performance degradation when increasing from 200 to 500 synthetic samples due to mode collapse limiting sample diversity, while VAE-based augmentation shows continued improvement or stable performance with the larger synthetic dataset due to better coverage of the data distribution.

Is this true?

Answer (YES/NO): NO